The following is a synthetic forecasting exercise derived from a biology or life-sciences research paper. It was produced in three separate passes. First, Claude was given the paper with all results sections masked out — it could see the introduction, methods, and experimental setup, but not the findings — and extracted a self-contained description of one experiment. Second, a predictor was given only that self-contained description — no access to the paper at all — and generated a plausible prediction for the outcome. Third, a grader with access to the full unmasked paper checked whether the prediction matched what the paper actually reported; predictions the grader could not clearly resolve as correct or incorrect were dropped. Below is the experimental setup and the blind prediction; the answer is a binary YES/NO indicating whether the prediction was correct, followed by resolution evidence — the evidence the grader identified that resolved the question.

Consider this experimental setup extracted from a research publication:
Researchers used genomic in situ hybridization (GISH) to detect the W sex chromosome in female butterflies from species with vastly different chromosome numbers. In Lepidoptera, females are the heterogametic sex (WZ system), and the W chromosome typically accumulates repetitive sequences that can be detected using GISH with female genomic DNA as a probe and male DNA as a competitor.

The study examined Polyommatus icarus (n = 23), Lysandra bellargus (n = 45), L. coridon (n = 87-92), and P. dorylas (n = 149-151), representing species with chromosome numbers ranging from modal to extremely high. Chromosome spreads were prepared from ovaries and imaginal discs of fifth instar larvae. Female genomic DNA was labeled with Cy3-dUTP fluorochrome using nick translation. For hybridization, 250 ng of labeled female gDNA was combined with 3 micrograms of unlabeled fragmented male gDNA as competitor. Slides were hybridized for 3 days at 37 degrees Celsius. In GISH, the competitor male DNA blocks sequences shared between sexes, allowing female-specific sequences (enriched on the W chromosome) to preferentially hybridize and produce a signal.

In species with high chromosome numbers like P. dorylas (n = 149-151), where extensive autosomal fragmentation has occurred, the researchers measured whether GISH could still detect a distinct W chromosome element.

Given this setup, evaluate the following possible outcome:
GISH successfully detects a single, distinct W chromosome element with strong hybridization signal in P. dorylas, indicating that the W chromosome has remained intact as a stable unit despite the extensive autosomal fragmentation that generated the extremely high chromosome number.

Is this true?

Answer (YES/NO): YES